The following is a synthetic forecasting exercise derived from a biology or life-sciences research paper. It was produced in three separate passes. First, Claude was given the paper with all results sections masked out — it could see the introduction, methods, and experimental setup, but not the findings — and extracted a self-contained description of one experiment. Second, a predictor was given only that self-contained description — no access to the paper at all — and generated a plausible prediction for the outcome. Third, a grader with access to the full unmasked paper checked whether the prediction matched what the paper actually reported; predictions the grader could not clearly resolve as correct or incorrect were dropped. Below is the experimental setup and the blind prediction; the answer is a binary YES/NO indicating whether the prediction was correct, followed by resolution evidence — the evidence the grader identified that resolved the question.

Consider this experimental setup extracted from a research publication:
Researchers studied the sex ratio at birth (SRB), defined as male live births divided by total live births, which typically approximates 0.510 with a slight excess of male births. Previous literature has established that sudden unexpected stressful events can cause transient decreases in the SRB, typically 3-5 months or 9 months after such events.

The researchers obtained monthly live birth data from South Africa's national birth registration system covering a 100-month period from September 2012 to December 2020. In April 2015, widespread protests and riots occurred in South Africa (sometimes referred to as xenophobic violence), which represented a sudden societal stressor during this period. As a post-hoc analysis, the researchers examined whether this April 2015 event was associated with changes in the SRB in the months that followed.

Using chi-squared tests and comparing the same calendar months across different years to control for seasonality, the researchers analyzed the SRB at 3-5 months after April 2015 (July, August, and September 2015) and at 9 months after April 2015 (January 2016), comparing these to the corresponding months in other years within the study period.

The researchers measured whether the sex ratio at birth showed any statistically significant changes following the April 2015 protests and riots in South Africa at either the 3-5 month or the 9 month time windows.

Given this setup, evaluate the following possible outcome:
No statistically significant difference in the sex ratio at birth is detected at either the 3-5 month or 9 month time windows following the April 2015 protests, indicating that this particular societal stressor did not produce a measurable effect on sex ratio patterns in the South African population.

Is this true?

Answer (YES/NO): YES